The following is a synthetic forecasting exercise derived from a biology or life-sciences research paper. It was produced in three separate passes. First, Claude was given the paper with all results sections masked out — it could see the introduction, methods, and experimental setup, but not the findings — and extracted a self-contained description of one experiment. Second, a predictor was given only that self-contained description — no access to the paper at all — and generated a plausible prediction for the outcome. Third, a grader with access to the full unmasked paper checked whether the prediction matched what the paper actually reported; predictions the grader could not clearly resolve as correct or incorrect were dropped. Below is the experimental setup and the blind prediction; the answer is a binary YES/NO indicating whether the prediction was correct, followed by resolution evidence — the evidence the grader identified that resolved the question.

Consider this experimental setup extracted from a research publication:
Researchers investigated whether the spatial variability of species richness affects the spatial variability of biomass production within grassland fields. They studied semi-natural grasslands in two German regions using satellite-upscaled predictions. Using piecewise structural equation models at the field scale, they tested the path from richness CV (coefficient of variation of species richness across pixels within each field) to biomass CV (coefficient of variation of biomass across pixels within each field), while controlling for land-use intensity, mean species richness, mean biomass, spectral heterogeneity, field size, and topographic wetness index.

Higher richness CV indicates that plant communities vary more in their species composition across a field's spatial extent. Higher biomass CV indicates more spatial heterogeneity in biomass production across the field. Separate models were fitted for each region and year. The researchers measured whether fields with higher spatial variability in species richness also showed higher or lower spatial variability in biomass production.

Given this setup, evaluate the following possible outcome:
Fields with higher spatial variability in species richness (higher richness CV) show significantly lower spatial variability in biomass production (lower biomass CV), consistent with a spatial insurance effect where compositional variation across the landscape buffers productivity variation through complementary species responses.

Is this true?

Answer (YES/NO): NO